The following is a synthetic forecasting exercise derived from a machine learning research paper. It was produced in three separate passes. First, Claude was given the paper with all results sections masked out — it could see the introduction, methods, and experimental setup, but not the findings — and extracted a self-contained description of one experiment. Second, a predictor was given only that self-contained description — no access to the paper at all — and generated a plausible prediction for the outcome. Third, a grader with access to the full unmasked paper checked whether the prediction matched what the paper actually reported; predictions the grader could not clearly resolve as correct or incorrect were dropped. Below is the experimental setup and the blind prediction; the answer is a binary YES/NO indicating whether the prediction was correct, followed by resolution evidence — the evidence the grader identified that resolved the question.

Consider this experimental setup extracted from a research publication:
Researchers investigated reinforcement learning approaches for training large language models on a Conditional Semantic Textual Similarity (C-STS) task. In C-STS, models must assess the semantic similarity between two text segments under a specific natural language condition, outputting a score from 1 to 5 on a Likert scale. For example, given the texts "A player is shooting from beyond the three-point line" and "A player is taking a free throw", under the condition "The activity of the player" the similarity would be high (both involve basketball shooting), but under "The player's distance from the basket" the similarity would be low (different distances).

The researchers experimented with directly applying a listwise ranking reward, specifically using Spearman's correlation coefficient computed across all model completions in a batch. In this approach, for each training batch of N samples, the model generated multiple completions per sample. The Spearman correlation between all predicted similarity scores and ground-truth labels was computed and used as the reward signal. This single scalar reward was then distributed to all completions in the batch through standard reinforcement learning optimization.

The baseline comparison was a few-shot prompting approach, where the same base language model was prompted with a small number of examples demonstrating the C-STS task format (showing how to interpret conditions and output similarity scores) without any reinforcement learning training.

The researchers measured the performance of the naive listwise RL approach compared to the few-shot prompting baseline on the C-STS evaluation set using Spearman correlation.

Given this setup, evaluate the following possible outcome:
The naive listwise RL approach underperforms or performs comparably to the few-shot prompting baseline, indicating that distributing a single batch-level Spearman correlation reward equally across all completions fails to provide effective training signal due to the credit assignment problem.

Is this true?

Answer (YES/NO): YES